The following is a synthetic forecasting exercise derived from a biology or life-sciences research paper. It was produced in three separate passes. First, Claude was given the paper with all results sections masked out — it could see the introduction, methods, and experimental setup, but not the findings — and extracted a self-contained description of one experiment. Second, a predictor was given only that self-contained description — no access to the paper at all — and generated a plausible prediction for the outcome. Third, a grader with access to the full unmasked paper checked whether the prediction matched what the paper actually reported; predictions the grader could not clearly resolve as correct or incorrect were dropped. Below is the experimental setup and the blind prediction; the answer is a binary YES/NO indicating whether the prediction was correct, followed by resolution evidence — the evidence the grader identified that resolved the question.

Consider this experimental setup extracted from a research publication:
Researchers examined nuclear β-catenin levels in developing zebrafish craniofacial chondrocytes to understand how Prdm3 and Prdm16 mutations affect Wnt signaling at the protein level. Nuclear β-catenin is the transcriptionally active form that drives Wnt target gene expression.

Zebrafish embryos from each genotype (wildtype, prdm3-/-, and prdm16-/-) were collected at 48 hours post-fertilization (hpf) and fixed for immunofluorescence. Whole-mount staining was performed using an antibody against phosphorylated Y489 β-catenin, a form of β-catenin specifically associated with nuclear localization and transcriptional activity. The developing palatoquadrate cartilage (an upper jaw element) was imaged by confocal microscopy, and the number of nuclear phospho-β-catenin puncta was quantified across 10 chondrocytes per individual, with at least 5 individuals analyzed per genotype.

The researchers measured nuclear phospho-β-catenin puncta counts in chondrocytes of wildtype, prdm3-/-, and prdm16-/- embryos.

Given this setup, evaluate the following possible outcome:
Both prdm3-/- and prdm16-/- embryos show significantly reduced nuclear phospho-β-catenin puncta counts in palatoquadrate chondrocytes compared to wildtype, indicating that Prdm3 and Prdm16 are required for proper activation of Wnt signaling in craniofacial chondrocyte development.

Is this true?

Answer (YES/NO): NO